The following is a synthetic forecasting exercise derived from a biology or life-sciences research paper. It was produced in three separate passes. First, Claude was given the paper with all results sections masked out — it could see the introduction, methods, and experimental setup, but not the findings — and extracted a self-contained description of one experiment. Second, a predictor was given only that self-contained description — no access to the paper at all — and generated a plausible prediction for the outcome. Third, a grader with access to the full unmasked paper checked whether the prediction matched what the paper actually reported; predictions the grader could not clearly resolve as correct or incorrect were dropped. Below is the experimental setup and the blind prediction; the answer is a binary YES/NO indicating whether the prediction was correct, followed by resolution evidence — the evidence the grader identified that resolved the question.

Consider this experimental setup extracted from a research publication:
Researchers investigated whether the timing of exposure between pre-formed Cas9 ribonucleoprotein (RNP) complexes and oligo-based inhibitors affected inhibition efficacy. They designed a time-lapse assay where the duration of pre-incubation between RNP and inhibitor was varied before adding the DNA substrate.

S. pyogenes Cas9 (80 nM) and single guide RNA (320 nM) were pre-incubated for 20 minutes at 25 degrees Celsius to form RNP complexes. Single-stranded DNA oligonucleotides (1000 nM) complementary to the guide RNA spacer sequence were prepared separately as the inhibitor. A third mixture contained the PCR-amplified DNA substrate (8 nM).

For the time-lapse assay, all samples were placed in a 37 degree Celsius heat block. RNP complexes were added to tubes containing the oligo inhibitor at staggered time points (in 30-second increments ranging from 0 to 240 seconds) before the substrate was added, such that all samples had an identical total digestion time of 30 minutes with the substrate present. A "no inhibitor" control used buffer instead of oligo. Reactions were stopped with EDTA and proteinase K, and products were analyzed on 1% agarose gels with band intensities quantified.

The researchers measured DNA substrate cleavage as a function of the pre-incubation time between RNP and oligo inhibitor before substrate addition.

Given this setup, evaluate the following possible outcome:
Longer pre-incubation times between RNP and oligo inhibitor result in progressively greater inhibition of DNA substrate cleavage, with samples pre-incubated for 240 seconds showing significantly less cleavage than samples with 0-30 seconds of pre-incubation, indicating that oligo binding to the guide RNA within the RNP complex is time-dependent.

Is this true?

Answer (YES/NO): YES